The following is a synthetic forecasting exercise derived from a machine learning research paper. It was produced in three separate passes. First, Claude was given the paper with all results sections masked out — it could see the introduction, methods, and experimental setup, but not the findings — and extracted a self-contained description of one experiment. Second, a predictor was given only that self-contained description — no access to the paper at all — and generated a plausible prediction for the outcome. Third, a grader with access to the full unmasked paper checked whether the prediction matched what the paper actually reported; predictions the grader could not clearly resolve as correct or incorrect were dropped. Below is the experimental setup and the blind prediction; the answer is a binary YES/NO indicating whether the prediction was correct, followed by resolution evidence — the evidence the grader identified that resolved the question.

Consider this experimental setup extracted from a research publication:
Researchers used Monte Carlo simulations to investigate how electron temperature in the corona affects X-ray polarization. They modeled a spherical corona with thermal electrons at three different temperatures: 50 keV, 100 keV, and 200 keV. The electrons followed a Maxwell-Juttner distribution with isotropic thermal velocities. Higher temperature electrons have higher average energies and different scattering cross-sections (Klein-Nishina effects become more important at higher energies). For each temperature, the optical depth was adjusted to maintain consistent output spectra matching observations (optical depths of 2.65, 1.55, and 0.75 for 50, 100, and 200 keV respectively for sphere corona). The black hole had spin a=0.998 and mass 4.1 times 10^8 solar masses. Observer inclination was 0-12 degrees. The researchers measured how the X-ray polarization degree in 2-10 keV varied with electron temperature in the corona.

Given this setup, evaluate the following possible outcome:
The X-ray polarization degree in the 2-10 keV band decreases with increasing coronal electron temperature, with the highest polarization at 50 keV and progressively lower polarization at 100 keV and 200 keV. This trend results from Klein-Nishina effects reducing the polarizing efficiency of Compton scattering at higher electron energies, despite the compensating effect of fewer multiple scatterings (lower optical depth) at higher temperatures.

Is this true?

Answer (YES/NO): NO